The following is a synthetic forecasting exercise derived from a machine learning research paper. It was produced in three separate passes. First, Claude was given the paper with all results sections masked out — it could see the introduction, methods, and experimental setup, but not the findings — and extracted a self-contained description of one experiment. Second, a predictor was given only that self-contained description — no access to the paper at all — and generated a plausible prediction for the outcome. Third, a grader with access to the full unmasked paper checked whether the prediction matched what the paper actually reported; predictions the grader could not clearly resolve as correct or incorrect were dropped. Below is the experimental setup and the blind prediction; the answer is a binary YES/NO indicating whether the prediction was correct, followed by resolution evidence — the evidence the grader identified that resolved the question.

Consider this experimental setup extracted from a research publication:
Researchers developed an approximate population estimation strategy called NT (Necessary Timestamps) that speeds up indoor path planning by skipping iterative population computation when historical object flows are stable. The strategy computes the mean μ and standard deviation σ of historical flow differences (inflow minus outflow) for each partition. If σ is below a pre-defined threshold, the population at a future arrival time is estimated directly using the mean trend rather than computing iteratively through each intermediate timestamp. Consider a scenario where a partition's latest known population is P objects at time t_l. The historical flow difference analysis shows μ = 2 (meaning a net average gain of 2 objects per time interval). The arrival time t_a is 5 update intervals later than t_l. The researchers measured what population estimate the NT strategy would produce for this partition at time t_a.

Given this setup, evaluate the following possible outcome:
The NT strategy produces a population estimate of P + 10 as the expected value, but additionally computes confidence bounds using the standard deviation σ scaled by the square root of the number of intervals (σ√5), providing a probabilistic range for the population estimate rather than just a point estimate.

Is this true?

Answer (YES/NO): NO